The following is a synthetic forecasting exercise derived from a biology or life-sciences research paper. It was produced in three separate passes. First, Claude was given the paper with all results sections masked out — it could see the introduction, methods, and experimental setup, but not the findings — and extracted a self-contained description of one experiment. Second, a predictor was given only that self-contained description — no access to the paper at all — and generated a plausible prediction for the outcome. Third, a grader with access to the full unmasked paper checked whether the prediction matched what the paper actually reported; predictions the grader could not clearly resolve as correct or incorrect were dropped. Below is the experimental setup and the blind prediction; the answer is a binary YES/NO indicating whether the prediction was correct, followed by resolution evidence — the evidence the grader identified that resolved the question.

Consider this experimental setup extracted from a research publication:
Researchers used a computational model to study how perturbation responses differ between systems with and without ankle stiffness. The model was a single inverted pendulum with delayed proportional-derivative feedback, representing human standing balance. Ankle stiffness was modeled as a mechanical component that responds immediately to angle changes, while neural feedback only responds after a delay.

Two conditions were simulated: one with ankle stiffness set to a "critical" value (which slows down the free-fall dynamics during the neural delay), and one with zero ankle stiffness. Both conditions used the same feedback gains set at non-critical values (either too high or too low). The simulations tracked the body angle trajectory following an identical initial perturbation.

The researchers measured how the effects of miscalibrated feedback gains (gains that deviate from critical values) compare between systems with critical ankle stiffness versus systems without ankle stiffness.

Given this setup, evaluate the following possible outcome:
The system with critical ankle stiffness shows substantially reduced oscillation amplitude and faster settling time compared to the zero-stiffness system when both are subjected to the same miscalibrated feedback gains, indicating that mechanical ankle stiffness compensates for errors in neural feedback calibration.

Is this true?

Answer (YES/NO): YES